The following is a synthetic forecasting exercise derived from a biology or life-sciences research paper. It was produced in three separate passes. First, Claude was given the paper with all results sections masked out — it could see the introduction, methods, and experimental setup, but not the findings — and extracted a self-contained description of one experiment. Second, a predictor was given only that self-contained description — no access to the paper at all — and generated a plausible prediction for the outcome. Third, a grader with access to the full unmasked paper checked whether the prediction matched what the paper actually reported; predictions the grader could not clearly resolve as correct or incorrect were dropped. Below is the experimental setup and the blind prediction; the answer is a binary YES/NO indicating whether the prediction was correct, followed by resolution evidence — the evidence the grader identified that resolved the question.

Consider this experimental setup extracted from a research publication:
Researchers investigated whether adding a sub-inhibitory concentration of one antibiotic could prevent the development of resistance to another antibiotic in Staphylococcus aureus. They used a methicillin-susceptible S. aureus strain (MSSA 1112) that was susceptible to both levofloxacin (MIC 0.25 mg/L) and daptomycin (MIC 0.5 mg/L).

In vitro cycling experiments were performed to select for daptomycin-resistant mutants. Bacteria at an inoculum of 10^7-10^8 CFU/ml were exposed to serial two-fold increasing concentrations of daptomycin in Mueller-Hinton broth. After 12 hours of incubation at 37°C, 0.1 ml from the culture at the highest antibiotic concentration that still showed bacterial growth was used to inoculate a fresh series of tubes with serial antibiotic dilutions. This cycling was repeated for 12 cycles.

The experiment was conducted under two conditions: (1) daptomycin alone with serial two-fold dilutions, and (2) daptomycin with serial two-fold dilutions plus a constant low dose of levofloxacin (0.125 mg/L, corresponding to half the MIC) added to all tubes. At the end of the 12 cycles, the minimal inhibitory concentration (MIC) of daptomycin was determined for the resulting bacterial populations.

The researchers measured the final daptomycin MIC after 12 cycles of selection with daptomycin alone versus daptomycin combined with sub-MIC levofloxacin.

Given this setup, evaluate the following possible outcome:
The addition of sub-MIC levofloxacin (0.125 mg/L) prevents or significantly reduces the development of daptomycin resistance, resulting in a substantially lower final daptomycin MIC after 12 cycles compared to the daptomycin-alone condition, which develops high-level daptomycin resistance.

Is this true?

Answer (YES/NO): NO